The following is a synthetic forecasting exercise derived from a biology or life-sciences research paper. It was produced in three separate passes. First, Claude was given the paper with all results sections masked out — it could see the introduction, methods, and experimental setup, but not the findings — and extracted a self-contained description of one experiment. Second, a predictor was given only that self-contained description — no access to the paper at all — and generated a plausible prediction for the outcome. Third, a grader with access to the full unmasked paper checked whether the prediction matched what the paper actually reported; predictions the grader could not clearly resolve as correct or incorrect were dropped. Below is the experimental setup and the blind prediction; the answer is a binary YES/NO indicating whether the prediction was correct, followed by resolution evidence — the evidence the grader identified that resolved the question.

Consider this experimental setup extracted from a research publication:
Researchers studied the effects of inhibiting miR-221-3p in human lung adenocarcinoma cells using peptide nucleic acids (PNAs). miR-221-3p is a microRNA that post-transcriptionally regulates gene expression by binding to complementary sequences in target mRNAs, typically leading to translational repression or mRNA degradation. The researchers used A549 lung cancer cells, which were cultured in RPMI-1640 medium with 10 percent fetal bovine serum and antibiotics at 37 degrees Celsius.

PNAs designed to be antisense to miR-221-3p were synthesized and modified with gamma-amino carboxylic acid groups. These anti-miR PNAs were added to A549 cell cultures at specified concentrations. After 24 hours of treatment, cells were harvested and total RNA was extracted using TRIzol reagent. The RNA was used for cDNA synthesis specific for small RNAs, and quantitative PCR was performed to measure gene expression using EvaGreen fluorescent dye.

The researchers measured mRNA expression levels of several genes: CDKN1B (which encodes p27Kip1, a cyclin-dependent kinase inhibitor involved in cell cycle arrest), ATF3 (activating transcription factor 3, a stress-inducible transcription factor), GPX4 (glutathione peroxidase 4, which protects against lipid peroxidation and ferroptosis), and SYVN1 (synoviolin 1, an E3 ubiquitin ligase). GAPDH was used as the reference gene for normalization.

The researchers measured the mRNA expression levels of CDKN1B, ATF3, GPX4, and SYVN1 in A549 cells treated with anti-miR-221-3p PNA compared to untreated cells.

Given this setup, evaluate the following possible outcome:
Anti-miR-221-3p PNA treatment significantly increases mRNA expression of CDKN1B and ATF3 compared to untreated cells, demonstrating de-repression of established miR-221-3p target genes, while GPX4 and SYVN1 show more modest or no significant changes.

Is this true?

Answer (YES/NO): NO